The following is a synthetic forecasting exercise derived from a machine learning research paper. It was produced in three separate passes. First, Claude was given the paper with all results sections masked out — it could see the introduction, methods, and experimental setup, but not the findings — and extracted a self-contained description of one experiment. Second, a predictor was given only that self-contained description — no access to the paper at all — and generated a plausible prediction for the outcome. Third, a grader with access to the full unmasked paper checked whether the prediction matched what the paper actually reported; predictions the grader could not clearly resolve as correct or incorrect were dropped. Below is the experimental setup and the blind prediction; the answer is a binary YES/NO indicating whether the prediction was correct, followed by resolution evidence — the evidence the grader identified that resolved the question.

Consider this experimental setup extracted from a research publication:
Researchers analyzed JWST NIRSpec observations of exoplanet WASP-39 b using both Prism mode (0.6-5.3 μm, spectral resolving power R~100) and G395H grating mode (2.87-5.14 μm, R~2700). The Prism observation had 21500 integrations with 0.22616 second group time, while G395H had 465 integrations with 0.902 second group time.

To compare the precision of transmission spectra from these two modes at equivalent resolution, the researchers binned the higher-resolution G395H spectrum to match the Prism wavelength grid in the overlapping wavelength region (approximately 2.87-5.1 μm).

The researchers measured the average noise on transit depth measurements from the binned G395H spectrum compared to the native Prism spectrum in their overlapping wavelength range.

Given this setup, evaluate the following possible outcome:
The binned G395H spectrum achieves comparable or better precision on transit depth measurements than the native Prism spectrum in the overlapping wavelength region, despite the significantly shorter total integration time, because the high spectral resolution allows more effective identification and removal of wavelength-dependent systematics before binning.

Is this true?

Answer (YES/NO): YES